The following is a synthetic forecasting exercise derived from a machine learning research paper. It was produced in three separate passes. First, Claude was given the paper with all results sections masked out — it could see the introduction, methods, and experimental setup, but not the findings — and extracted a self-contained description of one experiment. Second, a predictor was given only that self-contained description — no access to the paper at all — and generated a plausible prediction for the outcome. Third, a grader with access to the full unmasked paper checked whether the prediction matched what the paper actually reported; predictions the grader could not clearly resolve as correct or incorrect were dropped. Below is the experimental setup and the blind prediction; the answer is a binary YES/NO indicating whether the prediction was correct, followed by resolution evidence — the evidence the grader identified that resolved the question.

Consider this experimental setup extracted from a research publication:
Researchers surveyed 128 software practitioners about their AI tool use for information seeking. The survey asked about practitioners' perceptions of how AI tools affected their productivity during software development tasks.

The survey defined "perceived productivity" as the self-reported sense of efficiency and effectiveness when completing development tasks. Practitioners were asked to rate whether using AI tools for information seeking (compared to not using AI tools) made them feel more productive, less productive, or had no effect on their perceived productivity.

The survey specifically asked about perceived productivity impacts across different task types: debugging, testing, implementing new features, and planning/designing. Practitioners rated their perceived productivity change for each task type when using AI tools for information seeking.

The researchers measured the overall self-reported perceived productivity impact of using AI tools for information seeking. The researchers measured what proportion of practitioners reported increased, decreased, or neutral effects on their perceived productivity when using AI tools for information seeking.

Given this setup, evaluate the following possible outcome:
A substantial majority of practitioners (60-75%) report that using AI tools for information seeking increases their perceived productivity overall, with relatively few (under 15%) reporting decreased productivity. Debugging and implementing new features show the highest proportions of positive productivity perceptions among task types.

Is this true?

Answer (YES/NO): NO